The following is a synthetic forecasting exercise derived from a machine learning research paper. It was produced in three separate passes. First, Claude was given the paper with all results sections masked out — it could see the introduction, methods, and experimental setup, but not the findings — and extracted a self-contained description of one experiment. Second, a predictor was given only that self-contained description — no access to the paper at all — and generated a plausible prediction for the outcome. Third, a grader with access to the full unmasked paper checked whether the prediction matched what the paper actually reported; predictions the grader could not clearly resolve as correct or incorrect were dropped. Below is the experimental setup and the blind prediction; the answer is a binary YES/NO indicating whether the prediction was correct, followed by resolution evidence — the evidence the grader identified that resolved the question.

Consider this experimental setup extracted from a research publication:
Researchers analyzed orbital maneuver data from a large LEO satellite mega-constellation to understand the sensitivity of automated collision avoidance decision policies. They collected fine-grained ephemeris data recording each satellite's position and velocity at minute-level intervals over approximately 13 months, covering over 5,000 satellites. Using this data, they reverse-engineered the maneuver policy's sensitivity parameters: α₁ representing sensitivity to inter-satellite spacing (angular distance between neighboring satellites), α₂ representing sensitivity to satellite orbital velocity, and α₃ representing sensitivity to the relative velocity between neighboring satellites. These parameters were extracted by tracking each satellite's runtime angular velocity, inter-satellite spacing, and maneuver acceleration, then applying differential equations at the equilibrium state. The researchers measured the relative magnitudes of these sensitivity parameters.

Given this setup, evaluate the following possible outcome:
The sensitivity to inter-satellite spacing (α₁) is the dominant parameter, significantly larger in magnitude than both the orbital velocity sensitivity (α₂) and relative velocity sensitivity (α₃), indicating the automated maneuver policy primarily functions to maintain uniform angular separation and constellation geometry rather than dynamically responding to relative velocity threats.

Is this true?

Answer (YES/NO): YES